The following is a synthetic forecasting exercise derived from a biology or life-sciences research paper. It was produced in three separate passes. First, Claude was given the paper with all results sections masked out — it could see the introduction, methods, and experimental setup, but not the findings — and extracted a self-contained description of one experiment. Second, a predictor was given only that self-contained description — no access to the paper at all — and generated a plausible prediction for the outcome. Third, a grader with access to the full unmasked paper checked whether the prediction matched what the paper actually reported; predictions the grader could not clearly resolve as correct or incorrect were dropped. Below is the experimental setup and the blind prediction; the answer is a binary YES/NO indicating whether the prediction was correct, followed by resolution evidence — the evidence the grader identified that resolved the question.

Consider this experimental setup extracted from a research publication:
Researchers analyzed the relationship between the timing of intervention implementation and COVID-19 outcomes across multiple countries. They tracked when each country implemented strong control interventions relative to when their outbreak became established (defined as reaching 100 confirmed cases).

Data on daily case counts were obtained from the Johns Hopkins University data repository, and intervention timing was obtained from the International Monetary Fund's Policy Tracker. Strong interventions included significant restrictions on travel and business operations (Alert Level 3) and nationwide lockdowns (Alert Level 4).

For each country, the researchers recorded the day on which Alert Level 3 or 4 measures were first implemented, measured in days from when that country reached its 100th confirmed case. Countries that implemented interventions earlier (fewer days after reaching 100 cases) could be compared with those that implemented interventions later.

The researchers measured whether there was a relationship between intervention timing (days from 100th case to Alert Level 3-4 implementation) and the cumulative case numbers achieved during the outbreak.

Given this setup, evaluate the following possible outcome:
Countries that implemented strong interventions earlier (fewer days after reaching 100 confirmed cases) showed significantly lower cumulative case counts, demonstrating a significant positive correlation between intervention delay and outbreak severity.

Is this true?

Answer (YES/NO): NO